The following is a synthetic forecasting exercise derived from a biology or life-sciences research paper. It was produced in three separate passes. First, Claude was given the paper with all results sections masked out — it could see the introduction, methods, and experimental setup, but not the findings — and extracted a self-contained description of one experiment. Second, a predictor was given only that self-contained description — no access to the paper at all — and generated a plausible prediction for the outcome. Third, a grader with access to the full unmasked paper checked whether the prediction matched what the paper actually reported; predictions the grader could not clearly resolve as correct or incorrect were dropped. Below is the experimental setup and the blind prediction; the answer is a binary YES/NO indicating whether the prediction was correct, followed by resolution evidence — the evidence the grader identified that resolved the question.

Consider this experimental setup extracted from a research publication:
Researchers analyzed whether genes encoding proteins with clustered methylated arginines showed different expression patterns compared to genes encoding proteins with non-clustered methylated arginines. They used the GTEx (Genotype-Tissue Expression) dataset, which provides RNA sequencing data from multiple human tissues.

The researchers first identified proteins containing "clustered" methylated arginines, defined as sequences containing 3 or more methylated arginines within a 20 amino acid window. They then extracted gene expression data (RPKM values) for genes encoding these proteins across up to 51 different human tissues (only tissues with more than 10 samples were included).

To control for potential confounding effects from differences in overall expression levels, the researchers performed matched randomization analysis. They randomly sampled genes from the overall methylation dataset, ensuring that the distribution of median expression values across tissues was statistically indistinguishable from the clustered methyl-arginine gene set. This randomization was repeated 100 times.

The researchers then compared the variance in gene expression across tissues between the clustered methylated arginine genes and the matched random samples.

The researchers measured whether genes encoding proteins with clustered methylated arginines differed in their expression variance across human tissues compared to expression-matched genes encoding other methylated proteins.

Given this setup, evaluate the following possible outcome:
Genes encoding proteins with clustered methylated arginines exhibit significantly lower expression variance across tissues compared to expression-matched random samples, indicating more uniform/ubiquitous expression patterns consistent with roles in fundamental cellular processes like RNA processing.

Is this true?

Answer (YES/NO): YES